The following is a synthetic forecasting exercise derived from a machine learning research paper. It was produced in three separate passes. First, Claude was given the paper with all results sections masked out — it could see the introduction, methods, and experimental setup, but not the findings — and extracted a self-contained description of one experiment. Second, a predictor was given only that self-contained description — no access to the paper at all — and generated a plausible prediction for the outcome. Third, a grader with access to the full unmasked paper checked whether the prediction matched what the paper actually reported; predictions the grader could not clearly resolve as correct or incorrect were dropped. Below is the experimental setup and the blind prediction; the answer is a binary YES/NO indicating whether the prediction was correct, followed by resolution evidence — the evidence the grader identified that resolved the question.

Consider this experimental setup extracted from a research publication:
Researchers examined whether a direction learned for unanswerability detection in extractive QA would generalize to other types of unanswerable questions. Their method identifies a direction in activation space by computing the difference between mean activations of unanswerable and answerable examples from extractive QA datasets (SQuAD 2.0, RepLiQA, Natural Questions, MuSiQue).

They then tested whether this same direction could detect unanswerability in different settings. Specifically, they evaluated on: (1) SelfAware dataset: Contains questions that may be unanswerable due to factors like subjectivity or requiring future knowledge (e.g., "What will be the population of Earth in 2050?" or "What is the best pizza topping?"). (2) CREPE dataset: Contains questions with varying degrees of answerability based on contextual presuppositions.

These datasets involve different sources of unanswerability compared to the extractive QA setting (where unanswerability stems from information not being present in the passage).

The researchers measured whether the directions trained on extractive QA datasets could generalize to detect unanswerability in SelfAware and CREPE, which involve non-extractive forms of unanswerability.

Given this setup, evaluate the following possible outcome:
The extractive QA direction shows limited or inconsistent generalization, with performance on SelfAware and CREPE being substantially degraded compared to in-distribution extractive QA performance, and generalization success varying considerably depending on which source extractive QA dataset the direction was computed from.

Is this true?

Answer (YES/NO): NO